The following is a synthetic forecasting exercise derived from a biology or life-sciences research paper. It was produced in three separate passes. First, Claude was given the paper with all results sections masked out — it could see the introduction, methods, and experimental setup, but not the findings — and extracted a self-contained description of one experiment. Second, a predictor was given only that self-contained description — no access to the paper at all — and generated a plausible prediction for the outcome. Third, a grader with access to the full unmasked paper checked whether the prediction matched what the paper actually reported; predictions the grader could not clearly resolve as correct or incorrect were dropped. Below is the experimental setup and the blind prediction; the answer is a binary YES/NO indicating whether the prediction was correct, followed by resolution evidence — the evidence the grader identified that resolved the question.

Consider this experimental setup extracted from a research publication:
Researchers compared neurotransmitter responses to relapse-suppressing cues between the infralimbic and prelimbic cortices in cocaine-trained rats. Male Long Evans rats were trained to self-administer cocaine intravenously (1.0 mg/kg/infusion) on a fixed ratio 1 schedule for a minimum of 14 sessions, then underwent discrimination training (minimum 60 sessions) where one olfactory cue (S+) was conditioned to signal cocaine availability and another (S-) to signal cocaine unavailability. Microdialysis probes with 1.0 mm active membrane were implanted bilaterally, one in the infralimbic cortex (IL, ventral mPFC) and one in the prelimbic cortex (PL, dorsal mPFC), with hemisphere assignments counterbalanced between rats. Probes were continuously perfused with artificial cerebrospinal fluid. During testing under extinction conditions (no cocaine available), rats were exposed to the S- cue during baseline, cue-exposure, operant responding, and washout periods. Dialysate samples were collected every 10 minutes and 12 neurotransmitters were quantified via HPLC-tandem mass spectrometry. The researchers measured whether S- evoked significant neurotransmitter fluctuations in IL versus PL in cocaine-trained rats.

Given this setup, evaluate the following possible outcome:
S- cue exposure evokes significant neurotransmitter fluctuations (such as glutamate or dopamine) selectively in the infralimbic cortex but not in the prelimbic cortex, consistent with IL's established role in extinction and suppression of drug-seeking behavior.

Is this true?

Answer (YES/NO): NO